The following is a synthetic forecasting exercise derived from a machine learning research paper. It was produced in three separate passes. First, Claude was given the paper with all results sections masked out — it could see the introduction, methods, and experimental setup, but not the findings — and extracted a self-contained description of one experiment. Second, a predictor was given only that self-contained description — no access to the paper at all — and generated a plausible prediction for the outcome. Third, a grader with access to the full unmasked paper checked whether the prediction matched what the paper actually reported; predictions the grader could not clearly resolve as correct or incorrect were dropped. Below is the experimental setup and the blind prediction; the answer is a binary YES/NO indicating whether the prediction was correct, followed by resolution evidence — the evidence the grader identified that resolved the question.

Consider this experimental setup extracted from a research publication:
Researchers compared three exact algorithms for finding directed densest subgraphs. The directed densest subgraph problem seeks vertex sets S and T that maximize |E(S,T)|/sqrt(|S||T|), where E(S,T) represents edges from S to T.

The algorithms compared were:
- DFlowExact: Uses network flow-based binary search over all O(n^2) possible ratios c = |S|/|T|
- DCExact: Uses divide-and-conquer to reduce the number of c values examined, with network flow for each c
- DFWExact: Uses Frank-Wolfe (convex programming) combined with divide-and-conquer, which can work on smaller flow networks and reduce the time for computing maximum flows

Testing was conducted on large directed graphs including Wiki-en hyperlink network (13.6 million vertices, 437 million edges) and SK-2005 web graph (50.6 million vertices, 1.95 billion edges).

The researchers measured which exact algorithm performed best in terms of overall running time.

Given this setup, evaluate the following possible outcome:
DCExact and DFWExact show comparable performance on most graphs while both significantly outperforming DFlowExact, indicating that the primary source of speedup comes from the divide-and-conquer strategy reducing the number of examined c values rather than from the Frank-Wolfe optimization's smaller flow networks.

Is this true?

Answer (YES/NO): NO